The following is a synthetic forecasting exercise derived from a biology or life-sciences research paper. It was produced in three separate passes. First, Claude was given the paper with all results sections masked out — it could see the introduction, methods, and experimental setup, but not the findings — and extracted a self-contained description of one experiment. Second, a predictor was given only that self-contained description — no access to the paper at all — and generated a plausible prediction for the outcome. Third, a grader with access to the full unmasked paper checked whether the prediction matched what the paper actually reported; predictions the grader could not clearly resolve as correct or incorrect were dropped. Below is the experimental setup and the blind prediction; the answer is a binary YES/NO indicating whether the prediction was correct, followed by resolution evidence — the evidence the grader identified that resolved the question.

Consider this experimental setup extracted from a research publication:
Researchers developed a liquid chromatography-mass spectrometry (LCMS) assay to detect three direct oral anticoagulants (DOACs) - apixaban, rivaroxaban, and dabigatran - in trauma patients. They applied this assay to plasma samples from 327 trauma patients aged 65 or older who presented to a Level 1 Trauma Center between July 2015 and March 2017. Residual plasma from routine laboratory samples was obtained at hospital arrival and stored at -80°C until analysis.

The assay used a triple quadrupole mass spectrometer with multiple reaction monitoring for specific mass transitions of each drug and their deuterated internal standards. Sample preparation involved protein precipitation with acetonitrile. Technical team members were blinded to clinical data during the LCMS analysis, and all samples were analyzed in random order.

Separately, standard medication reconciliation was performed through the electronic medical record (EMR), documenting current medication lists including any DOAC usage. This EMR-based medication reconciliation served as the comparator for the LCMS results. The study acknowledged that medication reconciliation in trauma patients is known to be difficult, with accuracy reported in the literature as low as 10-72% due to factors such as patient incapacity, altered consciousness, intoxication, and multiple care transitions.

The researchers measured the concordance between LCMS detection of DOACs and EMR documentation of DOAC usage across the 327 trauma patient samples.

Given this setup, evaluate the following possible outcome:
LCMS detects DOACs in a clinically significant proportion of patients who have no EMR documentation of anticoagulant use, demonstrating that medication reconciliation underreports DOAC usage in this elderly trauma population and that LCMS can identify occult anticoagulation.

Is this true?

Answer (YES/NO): NO